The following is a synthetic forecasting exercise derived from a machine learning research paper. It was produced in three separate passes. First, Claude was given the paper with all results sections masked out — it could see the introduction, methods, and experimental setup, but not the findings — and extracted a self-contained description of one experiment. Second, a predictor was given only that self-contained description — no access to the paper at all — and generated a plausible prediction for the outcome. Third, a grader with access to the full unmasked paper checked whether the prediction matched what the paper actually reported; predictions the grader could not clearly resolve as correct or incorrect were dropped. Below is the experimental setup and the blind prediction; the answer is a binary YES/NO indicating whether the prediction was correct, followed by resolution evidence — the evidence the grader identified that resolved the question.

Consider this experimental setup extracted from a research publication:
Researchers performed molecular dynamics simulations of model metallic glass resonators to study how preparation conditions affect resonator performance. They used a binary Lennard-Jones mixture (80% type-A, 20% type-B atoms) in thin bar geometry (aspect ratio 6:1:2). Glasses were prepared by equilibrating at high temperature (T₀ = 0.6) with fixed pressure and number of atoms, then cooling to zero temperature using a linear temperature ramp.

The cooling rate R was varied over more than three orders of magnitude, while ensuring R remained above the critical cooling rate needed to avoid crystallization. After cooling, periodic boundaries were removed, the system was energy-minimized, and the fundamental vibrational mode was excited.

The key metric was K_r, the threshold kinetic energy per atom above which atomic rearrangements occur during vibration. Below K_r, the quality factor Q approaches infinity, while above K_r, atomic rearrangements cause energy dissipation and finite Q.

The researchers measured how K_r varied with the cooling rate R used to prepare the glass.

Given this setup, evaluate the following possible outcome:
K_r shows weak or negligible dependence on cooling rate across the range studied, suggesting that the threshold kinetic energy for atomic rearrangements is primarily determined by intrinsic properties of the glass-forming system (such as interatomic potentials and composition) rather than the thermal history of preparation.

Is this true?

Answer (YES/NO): NO